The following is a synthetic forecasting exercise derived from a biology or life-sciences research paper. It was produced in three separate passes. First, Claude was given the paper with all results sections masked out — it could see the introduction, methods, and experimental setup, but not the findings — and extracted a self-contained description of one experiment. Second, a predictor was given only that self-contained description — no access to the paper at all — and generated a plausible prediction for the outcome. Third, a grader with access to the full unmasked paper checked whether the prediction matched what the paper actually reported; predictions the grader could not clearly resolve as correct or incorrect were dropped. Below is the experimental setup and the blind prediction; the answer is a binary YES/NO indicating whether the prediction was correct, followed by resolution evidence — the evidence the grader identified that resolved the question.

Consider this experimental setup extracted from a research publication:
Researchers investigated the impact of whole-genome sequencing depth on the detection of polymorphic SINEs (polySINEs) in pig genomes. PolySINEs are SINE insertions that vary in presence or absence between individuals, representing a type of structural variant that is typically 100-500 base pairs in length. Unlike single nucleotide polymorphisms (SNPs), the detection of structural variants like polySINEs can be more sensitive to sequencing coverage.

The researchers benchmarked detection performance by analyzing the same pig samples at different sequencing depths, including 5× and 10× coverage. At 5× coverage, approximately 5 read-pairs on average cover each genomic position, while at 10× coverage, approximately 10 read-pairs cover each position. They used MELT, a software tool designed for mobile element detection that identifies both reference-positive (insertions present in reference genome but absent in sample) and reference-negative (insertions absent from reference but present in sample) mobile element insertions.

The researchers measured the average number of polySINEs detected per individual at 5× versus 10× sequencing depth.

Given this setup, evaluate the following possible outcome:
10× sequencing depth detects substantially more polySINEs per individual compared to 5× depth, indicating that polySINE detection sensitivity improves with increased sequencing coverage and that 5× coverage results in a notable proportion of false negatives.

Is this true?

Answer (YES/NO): YES